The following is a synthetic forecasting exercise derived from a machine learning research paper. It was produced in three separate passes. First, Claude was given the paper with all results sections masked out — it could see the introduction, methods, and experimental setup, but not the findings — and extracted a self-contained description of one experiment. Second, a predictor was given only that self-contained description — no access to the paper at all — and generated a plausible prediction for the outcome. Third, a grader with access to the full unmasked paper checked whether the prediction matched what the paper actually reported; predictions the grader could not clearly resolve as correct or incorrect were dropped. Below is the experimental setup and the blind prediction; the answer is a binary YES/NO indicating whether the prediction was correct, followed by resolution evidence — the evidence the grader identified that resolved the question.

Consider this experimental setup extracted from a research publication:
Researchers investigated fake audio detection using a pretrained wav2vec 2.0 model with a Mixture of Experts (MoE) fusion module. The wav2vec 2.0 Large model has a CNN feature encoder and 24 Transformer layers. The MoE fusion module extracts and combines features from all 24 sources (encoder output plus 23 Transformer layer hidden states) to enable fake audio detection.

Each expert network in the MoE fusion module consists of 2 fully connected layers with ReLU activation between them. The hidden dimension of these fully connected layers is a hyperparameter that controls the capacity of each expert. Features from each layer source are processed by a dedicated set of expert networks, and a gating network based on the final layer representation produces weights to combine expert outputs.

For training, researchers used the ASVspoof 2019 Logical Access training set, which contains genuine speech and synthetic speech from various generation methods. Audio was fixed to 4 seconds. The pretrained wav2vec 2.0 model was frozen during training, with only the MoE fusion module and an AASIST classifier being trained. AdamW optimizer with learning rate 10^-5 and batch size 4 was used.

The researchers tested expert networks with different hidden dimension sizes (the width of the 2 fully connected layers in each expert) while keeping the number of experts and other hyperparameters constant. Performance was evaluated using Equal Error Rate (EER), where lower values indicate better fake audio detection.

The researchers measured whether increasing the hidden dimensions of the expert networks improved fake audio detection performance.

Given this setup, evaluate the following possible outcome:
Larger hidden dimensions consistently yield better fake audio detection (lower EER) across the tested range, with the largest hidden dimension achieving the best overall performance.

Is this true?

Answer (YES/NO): NO